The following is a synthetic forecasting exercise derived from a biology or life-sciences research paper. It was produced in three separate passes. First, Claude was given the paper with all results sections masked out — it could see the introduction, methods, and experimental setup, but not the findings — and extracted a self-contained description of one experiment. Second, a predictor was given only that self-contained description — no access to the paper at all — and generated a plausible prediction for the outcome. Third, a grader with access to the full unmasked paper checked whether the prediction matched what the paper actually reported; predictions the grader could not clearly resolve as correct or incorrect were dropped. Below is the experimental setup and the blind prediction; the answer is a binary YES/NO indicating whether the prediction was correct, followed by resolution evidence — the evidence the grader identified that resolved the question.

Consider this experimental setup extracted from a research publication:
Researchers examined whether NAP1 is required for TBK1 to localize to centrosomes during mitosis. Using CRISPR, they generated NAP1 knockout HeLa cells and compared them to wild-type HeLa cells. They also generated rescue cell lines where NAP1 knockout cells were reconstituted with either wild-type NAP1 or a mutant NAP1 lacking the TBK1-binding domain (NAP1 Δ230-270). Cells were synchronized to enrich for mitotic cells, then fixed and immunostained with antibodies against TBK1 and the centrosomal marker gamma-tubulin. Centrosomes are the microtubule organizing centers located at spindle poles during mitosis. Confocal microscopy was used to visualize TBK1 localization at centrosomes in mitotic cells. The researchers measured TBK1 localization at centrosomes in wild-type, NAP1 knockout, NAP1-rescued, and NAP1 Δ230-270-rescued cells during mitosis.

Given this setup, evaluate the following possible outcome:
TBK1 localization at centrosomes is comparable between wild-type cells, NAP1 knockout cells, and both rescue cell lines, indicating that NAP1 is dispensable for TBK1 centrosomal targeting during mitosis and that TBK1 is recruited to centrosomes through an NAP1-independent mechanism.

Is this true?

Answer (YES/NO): NO